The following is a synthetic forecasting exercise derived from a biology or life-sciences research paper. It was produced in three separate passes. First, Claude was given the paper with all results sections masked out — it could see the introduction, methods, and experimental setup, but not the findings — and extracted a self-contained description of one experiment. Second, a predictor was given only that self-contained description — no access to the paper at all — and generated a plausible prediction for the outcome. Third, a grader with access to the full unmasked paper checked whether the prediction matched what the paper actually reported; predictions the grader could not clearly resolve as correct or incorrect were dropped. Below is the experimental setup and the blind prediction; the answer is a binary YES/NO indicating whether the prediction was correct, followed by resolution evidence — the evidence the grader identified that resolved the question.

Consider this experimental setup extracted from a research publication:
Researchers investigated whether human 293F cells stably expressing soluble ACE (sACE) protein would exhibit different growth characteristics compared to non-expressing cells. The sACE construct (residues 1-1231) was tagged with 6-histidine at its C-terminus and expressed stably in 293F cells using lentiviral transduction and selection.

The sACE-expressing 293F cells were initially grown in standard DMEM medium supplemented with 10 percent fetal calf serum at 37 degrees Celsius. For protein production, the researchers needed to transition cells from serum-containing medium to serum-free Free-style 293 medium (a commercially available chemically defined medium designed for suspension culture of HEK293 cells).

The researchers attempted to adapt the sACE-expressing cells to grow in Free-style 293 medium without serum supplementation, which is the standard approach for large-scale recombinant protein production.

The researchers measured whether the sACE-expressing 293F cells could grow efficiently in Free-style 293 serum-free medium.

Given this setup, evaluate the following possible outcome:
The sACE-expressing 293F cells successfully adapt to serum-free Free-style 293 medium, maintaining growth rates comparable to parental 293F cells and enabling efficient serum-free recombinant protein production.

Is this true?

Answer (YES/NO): NO